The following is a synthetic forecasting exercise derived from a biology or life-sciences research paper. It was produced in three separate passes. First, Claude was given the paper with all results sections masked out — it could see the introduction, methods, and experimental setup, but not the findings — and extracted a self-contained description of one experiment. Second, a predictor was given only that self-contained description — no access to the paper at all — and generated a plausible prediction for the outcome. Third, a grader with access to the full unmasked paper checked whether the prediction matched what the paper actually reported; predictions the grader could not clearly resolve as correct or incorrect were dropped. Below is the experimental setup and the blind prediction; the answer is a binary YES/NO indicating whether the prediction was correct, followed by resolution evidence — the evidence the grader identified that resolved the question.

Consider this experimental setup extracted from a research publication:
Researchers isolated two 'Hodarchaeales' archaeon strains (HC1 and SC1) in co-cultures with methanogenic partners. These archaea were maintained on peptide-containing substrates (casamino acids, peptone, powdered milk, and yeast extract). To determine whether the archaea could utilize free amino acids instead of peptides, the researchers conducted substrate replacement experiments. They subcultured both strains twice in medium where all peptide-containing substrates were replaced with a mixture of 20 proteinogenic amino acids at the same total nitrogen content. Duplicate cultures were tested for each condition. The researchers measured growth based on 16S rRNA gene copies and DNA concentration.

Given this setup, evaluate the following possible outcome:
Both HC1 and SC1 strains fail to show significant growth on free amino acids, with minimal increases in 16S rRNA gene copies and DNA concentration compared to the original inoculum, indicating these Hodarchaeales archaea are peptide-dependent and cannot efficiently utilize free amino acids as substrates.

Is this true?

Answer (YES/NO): YES